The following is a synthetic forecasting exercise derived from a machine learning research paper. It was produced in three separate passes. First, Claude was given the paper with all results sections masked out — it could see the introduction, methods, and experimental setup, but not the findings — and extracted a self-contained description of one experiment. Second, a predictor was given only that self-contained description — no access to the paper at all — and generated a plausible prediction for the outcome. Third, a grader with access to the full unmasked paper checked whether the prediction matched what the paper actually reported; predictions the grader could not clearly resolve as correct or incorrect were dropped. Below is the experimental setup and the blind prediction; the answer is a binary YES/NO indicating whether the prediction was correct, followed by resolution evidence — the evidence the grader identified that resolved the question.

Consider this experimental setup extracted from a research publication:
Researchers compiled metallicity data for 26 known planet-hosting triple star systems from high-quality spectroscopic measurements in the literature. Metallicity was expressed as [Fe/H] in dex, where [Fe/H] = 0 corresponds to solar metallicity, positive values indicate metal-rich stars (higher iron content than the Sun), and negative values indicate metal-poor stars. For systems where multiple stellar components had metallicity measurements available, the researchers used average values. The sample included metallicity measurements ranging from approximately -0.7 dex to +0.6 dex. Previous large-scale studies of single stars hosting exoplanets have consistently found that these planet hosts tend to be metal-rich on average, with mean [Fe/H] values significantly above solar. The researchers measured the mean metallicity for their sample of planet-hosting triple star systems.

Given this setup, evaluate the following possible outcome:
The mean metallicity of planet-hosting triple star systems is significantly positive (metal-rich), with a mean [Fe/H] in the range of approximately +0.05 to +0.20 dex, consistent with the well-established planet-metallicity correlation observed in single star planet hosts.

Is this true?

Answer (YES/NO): NO